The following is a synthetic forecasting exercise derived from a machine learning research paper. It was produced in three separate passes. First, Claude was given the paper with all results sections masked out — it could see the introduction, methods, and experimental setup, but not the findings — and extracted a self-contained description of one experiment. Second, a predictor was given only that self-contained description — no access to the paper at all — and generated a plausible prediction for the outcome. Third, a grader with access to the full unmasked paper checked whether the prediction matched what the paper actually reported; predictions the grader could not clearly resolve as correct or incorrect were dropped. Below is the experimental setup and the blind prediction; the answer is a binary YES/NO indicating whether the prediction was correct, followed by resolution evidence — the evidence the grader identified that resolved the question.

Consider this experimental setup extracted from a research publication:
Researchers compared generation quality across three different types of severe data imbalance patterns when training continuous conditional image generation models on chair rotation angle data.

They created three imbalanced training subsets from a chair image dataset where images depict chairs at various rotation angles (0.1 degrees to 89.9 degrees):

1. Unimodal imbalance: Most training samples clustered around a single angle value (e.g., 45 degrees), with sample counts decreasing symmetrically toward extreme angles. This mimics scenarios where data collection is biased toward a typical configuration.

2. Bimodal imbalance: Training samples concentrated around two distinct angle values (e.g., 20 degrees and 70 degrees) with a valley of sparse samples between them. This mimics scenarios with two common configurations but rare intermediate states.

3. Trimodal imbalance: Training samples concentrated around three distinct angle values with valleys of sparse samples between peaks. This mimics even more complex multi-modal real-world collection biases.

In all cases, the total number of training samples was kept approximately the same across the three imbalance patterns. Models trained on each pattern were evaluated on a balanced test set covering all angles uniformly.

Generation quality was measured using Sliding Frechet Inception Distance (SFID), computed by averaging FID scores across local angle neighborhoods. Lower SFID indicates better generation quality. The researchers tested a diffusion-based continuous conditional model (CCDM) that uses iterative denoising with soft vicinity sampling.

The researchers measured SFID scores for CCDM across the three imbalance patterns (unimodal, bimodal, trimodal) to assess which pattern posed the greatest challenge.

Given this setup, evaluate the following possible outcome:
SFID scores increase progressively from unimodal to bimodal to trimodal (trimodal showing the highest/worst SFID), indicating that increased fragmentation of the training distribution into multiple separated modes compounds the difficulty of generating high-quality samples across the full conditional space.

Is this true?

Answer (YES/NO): NO